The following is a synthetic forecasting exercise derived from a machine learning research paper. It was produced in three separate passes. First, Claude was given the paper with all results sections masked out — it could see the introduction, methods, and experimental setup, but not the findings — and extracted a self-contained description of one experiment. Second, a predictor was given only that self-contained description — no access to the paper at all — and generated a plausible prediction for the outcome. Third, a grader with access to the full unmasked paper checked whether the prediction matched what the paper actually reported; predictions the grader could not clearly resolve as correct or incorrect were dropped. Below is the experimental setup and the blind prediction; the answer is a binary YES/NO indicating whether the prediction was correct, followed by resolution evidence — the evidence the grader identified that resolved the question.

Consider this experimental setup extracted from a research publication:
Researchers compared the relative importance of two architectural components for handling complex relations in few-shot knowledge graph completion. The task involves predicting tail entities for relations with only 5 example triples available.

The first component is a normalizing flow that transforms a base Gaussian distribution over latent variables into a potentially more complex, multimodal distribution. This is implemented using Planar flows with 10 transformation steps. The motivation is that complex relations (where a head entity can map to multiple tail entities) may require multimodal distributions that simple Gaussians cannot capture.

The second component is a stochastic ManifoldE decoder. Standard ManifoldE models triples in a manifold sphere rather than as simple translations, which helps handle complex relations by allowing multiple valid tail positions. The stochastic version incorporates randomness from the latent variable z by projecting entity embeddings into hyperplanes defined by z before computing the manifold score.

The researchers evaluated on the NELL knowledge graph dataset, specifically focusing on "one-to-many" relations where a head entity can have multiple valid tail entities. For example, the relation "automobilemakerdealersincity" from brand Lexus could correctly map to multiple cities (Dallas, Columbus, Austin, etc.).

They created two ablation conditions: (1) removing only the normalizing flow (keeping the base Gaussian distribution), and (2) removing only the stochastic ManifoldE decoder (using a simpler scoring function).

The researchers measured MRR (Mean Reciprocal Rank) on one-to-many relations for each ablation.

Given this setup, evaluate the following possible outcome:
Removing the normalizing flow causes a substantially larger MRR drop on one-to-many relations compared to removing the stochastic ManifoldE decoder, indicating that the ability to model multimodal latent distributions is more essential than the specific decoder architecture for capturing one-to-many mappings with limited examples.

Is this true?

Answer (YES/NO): YES